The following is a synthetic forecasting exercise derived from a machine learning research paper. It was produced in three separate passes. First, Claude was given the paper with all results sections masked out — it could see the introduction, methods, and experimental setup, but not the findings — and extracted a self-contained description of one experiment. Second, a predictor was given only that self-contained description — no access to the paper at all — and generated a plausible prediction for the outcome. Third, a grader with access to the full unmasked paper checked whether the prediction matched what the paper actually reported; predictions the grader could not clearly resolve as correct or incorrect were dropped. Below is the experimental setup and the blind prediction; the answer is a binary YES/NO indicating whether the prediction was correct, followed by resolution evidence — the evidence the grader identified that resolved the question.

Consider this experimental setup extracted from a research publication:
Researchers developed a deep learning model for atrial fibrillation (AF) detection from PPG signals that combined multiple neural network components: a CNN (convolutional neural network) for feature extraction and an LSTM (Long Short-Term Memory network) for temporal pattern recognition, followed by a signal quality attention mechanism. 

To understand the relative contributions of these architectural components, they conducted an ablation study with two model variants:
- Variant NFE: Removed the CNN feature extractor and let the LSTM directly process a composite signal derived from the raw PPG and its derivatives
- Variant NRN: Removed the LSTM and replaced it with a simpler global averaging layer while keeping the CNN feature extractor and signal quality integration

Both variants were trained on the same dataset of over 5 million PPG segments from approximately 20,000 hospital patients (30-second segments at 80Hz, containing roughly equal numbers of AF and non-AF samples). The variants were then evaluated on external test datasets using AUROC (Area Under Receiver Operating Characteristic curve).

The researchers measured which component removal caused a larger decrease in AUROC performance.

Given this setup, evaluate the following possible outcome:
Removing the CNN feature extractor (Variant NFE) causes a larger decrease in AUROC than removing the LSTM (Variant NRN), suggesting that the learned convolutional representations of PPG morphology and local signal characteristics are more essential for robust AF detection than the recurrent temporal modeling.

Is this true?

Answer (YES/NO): NO